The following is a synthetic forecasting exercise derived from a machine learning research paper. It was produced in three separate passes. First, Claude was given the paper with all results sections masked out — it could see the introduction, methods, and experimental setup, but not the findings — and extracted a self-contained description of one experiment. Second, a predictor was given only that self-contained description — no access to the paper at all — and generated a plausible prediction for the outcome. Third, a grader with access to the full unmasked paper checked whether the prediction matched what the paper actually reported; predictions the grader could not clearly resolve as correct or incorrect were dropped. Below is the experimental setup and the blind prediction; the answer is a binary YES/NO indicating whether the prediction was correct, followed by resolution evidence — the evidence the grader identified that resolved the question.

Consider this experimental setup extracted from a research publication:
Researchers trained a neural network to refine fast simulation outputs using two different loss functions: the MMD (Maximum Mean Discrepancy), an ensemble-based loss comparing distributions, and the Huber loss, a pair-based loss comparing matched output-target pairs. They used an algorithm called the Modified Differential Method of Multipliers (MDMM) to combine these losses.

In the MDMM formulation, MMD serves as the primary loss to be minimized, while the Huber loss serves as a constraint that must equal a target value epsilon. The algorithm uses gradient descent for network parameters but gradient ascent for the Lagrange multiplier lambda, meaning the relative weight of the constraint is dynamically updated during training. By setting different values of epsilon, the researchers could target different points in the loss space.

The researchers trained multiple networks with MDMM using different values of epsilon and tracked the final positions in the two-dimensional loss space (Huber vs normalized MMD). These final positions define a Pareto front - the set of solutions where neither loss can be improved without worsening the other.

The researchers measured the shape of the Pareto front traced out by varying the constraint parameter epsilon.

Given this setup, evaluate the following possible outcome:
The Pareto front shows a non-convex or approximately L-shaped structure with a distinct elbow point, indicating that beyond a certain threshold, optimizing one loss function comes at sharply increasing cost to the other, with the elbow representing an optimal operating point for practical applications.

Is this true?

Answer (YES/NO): NO